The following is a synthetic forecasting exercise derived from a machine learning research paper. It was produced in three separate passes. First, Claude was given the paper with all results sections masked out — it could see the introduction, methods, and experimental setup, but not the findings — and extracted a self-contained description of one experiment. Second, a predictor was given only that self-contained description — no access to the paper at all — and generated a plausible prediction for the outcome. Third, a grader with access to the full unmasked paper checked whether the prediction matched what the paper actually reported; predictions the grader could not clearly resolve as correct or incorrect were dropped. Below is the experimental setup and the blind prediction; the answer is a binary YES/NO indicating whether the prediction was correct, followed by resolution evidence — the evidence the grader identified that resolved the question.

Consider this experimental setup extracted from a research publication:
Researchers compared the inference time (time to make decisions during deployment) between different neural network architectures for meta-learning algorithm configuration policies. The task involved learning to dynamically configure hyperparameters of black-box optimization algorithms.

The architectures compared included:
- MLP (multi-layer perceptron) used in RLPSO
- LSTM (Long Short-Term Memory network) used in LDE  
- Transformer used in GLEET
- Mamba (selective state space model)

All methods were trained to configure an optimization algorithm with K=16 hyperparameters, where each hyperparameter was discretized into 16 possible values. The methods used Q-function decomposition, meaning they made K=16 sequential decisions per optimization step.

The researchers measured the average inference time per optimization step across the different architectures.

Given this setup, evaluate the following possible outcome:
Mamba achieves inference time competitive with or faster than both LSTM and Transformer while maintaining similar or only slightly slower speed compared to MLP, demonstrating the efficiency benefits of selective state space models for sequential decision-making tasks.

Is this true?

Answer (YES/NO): NO